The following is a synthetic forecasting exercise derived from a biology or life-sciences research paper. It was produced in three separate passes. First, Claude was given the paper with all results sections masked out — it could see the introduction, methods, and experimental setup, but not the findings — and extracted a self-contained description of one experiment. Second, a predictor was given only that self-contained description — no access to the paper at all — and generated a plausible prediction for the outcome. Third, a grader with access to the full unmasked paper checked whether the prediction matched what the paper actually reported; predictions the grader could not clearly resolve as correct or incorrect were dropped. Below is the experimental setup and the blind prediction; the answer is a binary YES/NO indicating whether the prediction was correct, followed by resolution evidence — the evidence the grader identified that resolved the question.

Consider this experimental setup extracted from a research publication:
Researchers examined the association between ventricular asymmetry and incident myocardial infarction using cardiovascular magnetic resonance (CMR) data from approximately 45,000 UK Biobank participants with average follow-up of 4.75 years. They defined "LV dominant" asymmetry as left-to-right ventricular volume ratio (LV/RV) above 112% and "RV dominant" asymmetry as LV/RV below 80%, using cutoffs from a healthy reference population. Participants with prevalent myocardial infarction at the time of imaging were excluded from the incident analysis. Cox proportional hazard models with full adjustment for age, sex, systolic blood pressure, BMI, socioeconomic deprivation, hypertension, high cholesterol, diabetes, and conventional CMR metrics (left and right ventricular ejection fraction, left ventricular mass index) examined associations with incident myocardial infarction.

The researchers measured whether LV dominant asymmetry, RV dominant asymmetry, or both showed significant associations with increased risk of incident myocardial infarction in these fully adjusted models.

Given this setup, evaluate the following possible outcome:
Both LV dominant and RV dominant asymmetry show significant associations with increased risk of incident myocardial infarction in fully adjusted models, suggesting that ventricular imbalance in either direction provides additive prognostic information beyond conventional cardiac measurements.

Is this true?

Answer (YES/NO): NO